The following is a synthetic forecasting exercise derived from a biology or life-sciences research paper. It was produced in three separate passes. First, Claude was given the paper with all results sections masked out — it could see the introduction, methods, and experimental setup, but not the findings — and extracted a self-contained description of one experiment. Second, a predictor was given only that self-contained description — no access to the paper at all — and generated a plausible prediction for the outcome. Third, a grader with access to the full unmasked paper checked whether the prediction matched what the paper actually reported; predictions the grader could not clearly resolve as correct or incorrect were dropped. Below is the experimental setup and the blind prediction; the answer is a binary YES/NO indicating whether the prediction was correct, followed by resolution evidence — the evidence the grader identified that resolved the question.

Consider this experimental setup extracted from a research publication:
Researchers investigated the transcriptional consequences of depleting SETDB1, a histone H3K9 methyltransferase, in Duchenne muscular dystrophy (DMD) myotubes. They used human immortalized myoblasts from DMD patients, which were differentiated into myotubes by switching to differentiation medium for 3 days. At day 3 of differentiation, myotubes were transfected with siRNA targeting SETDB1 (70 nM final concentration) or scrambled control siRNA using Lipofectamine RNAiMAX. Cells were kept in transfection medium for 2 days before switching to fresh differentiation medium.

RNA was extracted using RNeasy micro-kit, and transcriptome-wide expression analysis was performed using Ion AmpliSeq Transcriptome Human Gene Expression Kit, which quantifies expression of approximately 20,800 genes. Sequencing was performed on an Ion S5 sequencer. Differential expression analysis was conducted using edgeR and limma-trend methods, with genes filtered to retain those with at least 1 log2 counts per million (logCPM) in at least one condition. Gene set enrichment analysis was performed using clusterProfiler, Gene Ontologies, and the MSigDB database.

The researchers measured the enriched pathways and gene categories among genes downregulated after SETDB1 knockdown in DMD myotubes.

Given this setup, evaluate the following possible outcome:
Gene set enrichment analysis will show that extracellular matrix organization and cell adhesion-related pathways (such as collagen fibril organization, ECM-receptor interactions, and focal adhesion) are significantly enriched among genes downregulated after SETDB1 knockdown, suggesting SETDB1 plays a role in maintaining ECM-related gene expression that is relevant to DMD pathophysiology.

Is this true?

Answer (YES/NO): NO